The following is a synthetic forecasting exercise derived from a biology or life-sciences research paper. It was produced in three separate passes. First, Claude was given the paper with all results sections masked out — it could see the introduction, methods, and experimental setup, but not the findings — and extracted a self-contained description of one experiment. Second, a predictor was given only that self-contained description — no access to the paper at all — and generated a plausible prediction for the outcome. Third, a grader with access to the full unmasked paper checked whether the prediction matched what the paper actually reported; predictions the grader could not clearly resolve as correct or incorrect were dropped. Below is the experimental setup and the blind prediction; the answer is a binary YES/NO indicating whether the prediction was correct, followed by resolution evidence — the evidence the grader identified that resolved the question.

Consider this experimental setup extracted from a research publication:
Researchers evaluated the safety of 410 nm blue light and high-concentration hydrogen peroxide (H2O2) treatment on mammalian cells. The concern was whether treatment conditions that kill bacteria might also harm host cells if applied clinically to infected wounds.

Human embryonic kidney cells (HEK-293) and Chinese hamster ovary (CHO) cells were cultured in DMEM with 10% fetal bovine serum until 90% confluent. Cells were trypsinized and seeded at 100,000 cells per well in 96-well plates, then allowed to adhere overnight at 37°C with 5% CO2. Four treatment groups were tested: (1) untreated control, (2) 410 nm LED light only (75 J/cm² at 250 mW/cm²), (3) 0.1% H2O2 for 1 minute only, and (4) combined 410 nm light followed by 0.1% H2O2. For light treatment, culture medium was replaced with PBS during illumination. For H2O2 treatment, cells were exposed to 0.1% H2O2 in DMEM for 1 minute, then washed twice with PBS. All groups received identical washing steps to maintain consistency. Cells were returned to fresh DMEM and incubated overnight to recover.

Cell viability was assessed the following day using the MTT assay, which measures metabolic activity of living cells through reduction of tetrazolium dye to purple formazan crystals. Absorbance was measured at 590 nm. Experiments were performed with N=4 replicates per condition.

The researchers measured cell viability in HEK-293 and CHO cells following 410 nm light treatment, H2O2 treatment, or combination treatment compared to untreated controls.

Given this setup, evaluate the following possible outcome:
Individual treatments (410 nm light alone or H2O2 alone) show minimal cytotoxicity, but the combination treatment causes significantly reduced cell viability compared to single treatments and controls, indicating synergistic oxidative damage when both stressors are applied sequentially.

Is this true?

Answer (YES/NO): NO